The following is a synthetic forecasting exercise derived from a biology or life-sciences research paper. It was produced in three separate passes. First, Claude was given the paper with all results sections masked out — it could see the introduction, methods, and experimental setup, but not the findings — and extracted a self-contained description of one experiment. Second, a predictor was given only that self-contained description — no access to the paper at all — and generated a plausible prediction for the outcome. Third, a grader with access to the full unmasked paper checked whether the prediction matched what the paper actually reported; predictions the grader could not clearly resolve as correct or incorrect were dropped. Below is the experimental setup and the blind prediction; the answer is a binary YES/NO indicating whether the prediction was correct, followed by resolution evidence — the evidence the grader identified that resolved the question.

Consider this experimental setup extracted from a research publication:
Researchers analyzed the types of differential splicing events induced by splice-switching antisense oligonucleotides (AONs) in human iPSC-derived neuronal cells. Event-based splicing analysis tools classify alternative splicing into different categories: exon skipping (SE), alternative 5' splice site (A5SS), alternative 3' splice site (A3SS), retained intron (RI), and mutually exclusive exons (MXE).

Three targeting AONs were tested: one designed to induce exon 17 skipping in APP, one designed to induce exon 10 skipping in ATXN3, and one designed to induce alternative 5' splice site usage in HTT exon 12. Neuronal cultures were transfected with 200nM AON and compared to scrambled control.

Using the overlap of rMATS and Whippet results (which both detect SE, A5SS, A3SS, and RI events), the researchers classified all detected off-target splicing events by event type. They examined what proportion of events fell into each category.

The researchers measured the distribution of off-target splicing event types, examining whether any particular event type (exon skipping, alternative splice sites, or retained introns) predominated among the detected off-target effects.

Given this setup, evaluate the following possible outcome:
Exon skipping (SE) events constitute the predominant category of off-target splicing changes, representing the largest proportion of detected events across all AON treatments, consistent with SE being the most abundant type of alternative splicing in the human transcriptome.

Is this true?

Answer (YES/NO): YES